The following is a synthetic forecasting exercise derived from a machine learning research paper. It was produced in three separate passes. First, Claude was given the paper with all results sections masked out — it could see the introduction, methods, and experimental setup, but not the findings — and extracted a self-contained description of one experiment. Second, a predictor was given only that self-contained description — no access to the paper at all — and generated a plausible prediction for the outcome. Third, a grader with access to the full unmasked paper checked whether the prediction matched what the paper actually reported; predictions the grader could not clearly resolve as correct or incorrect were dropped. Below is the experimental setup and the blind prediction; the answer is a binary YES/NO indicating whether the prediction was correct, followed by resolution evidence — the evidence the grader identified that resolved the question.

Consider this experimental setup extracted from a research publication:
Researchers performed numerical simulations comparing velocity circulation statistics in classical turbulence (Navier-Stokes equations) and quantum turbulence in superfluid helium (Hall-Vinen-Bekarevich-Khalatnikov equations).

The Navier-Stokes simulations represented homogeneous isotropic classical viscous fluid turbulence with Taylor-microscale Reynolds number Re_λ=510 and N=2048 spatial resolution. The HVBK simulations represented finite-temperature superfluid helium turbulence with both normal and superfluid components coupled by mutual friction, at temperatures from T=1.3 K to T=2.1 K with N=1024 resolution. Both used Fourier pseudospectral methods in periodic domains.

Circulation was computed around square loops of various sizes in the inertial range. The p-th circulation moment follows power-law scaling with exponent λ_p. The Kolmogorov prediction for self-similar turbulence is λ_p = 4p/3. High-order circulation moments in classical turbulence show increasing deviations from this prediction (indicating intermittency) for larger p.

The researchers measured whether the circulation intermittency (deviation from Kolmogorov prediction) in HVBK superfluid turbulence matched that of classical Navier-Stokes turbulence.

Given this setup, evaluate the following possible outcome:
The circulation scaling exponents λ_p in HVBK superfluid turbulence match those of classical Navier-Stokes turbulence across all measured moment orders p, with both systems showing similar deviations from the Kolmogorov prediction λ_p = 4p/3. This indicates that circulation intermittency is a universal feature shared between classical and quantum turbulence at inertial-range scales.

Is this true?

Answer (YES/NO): YES